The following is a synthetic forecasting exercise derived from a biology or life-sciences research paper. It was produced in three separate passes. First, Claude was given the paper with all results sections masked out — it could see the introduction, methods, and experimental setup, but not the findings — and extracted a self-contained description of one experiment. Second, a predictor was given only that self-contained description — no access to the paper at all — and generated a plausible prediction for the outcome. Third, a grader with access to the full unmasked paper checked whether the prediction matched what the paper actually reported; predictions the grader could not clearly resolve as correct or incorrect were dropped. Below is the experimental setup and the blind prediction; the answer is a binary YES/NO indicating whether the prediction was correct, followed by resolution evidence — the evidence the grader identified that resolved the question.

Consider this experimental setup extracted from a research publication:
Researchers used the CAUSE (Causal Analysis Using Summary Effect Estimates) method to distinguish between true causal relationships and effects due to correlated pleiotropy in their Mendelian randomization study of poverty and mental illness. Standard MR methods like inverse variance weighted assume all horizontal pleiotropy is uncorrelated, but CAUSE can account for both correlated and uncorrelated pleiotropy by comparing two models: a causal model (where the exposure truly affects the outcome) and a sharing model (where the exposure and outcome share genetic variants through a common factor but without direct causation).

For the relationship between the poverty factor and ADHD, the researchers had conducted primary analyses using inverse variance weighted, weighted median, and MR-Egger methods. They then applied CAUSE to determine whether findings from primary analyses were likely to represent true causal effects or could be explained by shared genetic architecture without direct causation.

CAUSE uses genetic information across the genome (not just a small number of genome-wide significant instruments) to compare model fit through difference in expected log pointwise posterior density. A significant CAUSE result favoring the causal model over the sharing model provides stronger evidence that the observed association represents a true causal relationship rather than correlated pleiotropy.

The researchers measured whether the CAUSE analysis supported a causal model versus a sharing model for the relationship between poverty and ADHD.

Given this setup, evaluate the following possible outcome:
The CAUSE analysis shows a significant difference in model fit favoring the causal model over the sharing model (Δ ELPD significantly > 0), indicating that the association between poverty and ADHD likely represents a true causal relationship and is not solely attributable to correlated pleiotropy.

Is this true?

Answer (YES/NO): YES